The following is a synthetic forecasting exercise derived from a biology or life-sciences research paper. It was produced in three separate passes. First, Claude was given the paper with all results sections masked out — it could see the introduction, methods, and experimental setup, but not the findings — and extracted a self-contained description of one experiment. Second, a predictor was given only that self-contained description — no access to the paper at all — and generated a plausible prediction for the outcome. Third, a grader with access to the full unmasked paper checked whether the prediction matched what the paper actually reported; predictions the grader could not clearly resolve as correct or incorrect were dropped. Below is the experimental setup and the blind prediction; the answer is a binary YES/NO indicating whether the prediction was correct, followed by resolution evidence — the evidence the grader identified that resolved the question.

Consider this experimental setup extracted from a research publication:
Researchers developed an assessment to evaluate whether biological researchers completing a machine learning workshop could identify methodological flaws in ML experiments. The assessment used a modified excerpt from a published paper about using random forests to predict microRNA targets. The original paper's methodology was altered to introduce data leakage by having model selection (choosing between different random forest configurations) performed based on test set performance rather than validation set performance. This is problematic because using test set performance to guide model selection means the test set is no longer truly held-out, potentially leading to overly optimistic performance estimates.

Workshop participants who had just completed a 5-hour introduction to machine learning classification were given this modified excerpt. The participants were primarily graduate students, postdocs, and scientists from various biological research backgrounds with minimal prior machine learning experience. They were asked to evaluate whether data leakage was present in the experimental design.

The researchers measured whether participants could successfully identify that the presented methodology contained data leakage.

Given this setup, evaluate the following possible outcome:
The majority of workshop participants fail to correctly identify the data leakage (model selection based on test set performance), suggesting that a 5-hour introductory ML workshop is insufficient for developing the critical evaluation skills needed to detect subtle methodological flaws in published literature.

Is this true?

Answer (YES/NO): NO